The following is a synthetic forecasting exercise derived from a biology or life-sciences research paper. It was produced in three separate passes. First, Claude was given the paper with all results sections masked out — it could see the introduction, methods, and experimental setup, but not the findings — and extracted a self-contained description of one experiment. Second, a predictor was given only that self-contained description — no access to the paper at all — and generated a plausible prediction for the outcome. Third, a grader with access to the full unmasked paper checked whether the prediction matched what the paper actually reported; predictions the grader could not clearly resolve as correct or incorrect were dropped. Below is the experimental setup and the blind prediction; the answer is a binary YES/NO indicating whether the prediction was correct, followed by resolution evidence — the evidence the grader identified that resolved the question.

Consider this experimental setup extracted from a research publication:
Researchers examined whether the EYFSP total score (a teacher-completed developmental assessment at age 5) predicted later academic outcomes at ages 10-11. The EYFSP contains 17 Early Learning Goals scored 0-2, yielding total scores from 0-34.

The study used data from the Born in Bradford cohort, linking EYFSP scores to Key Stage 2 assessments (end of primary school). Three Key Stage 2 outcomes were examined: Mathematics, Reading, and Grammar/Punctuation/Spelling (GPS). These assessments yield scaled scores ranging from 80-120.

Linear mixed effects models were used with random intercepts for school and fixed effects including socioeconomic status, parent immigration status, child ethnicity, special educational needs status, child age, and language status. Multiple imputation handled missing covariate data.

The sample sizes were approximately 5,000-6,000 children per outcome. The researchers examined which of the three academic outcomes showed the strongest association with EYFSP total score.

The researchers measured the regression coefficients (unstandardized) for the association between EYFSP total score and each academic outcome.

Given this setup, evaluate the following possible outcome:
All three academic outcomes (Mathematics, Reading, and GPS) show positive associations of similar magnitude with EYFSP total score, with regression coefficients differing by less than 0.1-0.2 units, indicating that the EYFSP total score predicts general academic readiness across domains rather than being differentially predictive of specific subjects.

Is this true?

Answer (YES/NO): NO